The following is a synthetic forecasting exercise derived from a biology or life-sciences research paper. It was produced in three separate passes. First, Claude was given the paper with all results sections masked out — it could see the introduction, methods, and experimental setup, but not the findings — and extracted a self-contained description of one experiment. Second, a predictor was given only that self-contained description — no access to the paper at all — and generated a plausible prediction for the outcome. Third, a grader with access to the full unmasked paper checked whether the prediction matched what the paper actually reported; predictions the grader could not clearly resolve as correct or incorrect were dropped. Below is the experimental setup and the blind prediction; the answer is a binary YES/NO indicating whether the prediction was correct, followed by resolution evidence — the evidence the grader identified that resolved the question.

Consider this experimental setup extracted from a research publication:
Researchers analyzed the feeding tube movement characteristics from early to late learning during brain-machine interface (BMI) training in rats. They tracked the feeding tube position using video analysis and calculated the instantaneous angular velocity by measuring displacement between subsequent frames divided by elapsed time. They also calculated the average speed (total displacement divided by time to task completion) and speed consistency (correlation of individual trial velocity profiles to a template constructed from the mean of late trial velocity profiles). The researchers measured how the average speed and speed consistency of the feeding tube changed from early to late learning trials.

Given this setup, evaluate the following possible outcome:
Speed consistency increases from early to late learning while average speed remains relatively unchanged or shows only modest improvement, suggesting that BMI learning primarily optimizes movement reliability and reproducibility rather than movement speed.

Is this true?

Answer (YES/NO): NO